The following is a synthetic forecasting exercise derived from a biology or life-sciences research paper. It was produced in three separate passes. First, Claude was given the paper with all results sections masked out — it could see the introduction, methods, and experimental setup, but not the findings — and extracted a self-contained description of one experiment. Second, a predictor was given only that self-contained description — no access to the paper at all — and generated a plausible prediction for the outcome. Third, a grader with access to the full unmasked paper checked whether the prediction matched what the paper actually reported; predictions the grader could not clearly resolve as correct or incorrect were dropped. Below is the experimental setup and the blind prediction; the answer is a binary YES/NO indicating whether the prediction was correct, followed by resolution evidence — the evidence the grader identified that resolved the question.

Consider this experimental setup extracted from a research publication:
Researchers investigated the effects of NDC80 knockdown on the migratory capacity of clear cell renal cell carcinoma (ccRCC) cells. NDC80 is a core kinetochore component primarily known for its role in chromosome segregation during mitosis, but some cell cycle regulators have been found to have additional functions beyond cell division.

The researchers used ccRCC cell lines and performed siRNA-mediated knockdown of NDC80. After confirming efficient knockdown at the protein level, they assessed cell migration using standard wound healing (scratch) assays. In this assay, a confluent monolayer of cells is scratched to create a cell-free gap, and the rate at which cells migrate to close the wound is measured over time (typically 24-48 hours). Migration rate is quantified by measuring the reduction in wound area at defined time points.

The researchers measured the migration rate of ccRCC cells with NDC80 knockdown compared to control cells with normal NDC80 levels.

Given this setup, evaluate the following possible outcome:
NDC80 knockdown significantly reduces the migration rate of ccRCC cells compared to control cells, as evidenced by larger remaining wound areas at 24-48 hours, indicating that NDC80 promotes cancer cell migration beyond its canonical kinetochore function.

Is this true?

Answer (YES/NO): YES